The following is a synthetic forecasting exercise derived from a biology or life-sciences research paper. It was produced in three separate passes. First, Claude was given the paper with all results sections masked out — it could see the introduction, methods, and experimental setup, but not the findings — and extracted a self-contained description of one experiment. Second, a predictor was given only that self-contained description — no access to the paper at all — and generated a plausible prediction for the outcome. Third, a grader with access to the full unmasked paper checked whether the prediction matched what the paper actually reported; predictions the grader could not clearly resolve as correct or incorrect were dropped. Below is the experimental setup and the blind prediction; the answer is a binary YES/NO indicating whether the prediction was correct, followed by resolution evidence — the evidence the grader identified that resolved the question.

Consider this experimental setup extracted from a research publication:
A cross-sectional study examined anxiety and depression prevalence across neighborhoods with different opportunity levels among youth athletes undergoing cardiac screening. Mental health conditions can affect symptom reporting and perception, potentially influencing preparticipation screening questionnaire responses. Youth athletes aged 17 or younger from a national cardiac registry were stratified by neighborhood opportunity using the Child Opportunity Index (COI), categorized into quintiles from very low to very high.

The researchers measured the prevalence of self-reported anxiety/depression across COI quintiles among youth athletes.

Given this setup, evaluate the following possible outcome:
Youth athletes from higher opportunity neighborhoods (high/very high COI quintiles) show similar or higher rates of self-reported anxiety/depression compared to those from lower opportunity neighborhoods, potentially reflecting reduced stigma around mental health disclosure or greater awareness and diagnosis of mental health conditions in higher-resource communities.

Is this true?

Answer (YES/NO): YES